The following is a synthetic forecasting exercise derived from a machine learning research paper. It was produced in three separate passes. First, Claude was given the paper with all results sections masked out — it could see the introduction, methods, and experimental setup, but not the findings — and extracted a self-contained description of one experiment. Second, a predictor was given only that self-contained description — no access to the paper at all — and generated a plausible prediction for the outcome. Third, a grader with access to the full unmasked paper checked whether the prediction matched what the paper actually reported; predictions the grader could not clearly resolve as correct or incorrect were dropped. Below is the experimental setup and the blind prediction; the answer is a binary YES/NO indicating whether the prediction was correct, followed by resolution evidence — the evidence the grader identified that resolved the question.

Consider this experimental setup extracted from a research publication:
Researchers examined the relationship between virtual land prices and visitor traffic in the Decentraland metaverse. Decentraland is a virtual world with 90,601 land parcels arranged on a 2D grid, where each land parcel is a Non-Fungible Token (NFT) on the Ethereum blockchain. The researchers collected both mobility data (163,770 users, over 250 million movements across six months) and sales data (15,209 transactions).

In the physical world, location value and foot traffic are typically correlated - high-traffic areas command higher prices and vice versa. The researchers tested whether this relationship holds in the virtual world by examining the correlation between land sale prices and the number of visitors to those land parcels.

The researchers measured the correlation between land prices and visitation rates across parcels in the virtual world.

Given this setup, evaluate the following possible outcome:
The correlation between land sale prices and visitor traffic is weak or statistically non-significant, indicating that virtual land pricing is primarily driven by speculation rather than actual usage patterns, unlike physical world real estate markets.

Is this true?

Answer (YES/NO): NO